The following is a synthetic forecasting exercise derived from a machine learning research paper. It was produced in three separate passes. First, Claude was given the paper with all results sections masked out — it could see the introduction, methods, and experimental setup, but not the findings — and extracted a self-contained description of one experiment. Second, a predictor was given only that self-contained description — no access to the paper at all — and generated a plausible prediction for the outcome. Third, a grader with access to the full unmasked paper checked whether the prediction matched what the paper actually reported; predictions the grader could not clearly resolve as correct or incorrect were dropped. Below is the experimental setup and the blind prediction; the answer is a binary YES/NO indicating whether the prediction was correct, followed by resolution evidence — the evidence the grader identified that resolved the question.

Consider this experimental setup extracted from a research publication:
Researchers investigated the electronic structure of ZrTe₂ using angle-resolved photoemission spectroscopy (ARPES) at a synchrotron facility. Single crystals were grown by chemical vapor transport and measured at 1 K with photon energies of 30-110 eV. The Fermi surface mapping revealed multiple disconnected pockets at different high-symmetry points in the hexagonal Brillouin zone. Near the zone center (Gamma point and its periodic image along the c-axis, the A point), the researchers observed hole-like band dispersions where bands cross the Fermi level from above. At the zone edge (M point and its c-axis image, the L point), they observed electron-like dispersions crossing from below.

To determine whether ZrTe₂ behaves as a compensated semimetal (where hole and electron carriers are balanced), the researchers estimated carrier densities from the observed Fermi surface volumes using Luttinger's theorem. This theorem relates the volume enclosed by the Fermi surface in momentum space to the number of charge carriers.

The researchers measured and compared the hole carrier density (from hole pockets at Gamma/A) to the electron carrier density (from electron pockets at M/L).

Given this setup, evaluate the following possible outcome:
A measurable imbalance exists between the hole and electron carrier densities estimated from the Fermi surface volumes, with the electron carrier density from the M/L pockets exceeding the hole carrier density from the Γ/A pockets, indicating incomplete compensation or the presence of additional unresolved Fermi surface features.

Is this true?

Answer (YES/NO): NO